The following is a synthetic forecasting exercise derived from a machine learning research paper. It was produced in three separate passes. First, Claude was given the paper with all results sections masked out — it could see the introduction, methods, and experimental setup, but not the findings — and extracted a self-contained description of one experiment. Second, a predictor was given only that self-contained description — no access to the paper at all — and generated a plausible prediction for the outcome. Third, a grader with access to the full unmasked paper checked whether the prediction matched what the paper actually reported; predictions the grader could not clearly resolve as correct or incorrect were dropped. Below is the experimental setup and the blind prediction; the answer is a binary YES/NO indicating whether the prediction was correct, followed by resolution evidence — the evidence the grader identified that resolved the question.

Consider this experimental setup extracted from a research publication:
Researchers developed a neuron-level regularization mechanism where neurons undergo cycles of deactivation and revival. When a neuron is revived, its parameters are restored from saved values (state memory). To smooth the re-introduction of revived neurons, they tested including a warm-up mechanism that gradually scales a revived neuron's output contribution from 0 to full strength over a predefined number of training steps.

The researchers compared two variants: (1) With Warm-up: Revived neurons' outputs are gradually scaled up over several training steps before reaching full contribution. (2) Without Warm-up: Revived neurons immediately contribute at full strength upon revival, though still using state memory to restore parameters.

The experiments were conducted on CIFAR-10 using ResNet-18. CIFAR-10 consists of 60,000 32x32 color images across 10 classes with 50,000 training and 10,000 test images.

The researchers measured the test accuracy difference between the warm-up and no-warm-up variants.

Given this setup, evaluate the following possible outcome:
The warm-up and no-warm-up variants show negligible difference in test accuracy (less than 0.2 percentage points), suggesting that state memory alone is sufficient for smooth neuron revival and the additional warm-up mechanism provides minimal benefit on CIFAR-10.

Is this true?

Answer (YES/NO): NO